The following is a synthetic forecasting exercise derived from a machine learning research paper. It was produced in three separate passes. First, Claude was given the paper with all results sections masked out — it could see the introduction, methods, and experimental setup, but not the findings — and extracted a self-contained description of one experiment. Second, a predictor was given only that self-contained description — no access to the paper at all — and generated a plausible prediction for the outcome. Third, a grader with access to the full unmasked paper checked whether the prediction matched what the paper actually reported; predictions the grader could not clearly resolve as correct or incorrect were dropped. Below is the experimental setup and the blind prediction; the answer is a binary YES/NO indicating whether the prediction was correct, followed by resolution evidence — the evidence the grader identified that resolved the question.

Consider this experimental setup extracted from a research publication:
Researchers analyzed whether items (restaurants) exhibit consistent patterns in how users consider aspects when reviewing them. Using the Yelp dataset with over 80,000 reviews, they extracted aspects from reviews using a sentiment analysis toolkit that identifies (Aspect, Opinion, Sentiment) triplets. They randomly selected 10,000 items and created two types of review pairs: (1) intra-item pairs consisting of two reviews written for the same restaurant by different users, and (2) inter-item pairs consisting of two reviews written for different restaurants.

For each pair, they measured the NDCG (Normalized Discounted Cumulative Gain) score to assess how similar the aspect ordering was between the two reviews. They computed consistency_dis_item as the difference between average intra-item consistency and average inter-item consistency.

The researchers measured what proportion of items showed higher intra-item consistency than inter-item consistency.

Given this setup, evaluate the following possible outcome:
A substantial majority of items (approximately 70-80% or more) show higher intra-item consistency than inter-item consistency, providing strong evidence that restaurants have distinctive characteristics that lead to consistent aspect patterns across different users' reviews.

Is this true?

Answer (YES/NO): NO